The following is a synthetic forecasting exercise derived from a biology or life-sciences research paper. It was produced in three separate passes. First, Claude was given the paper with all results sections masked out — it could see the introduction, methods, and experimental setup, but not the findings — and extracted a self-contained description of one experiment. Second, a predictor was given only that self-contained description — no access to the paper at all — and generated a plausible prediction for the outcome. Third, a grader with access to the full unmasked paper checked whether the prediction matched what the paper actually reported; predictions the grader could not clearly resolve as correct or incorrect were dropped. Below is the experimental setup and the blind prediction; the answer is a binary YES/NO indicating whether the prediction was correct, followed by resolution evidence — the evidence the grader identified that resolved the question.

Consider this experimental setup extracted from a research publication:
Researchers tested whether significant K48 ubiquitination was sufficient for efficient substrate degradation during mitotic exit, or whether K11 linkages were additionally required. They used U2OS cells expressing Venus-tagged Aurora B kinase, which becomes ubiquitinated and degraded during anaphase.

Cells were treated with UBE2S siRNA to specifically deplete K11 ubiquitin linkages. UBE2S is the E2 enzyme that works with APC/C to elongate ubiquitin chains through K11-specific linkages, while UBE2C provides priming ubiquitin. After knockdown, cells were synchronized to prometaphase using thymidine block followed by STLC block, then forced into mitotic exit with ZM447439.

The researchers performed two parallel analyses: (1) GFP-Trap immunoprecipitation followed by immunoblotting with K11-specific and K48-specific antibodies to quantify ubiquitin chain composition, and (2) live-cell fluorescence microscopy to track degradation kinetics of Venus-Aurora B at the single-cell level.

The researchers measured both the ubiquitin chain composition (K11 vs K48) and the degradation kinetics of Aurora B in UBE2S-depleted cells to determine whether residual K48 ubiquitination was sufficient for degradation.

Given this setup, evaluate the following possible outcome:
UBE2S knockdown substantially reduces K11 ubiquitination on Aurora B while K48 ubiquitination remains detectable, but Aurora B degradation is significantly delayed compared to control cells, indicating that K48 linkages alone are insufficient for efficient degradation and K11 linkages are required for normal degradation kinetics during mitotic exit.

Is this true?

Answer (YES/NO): YES